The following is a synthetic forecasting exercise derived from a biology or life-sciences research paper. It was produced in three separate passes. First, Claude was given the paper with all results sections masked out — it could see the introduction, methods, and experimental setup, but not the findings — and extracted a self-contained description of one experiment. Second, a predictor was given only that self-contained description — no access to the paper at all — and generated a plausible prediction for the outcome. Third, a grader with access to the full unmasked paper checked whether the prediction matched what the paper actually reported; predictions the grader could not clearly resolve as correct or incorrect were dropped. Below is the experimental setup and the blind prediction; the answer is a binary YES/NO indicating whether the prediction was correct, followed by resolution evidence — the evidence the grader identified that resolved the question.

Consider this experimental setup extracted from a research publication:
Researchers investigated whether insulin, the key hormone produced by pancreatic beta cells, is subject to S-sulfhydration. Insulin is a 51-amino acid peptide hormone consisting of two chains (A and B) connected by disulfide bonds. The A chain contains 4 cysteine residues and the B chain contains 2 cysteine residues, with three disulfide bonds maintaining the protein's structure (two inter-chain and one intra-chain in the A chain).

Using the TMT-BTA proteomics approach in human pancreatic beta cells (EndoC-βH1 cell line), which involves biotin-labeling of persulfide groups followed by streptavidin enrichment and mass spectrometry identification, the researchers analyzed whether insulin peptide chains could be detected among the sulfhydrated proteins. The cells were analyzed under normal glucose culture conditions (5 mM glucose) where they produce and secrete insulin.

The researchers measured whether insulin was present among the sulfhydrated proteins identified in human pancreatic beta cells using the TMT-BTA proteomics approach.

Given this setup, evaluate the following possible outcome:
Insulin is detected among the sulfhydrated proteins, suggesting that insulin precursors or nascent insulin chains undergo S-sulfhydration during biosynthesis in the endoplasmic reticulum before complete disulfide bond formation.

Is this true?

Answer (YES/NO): NO